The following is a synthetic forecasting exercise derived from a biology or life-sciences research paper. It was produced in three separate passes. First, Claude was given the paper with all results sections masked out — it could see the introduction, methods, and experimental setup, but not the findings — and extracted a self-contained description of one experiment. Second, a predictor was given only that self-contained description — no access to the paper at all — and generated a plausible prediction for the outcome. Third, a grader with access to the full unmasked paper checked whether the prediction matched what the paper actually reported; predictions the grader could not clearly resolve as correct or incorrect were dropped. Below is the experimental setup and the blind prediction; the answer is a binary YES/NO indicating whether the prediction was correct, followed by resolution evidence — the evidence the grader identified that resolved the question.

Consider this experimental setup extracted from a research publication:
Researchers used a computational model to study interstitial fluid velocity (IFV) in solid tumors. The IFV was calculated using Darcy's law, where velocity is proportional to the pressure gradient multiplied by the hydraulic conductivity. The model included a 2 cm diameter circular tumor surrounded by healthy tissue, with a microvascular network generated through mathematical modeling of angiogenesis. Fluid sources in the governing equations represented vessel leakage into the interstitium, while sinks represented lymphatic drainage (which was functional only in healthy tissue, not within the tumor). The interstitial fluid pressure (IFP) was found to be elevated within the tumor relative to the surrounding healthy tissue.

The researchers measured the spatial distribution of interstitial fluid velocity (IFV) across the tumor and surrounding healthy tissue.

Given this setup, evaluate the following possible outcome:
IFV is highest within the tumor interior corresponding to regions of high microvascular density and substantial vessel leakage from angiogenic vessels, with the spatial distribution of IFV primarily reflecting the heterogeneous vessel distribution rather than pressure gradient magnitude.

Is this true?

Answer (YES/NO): NO